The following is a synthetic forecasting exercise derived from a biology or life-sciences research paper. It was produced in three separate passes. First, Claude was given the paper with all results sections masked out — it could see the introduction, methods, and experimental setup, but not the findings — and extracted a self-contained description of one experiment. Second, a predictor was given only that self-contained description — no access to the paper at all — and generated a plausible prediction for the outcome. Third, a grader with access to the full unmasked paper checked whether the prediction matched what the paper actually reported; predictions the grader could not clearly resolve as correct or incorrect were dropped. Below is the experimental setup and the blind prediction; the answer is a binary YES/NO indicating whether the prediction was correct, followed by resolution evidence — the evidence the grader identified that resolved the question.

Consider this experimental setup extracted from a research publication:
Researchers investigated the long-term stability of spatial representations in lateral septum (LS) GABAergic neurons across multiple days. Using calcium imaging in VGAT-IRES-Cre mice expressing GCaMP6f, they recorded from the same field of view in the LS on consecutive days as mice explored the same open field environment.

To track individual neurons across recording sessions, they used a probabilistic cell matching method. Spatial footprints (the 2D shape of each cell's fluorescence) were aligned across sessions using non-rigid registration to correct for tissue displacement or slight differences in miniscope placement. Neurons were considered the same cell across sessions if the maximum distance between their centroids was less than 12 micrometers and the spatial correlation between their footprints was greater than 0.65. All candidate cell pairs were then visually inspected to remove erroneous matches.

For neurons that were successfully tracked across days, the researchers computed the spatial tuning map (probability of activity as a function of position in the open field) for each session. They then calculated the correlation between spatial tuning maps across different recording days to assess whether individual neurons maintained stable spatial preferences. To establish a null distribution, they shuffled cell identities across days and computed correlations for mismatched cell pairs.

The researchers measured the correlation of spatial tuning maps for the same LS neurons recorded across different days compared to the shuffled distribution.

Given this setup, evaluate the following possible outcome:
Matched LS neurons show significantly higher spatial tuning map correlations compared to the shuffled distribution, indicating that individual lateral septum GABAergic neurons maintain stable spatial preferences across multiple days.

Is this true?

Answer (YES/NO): YES